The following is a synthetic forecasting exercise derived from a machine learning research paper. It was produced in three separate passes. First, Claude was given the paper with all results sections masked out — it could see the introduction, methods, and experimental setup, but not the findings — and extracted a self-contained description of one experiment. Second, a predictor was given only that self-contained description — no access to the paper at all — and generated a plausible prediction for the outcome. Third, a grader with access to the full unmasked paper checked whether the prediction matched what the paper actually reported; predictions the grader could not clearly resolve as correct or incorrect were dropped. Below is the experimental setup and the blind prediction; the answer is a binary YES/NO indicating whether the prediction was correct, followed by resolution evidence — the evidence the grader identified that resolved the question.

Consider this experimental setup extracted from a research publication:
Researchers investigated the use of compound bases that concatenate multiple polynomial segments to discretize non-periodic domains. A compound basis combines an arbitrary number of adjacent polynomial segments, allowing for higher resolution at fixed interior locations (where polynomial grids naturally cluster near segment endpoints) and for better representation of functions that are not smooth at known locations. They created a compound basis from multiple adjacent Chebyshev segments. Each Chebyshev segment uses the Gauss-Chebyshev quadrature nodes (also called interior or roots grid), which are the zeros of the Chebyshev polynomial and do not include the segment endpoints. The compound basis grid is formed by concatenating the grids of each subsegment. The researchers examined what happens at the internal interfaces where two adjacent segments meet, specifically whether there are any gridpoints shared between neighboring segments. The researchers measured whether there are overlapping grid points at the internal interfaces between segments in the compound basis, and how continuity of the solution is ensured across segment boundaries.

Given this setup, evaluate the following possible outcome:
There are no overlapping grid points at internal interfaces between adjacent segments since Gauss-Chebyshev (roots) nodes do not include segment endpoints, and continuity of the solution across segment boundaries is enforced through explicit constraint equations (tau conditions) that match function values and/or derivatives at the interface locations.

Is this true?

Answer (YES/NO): YES